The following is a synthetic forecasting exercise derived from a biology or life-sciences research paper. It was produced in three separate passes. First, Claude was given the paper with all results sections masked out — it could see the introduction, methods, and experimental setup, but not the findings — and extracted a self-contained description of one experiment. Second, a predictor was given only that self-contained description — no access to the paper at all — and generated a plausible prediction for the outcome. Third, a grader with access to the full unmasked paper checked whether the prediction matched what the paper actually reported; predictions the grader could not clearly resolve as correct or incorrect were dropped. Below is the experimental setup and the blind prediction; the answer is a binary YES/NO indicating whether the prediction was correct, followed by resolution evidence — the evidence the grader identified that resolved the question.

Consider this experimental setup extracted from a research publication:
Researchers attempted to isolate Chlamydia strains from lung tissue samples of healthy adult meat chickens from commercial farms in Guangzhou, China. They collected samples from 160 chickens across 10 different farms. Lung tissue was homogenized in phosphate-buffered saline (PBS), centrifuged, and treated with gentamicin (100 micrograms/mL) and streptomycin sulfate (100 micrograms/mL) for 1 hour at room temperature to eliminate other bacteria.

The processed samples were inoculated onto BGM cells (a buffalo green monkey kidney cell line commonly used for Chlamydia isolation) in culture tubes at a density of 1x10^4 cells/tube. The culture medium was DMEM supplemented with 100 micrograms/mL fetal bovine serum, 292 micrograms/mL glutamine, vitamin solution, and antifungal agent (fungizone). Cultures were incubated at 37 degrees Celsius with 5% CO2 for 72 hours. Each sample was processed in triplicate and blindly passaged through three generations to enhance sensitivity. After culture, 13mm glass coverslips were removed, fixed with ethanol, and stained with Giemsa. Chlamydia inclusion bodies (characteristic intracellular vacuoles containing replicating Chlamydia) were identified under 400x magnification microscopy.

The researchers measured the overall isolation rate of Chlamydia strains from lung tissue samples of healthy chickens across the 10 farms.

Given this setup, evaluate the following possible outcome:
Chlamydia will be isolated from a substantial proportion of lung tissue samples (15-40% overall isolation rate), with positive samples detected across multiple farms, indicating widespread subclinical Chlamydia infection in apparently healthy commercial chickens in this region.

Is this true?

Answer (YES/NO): YES